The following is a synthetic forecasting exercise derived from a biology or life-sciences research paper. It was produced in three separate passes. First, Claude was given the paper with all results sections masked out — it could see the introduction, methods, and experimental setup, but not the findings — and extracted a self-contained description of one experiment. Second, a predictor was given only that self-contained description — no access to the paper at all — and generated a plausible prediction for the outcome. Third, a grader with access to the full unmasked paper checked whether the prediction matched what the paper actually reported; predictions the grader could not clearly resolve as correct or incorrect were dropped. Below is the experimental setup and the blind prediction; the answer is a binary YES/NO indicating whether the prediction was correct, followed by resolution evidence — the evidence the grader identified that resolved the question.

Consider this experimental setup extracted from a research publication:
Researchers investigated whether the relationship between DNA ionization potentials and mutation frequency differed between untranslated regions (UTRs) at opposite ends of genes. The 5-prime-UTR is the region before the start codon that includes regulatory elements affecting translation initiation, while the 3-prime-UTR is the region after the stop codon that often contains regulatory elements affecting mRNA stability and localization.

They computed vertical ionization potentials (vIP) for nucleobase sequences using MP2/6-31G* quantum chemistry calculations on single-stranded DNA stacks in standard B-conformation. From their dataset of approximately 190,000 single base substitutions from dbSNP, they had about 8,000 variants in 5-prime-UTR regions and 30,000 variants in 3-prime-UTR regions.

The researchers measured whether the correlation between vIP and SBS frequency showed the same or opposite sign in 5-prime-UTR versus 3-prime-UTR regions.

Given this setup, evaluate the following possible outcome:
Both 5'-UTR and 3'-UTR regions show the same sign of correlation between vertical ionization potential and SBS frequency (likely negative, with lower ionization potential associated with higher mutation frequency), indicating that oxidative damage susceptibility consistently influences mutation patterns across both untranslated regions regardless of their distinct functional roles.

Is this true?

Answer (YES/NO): NO